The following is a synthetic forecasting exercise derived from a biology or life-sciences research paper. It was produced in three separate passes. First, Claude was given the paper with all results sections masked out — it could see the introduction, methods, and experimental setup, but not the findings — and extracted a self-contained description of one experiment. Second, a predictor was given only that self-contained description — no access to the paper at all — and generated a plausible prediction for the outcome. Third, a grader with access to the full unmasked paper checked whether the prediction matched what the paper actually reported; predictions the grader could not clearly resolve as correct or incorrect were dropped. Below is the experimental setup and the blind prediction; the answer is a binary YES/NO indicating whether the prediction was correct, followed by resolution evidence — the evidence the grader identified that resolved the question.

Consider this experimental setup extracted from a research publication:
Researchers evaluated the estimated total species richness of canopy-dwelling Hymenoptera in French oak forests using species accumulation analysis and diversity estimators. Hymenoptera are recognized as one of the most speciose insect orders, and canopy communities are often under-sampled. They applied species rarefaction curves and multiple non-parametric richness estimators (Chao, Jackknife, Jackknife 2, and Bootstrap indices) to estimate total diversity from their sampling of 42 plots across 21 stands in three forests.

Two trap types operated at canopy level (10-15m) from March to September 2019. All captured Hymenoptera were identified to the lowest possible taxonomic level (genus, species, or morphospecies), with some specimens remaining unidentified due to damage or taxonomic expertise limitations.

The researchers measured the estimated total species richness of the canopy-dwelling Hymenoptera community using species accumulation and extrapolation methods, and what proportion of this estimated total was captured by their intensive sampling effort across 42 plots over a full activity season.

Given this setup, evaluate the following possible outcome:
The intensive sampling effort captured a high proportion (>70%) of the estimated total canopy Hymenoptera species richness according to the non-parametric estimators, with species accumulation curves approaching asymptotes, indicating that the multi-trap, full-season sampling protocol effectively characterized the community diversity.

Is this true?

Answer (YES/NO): NO